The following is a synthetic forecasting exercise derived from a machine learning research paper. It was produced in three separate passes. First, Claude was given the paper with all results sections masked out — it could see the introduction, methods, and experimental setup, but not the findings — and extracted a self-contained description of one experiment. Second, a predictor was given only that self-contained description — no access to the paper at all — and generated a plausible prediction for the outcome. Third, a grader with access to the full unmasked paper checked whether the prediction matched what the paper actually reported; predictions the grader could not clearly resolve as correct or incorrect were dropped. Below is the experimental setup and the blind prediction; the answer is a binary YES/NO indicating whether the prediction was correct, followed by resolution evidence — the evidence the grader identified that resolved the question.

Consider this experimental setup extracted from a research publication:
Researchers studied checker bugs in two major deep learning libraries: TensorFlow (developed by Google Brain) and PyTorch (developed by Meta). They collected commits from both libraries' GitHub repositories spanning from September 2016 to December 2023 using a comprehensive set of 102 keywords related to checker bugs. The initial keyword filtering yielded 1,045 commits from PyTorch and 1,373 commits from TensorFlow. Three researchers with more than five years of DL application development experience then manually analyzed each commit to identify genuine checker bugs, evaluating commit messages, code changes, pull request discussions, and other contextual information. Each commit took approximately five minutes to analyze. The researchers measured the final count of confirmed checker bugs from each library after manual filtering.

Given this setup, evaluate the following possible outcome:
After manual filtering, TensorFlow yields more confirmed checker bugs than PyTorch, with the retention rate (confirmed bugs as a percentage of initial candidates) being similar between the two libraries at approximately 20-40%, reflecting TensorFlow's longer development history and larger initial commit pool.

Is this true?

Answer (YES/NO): YES